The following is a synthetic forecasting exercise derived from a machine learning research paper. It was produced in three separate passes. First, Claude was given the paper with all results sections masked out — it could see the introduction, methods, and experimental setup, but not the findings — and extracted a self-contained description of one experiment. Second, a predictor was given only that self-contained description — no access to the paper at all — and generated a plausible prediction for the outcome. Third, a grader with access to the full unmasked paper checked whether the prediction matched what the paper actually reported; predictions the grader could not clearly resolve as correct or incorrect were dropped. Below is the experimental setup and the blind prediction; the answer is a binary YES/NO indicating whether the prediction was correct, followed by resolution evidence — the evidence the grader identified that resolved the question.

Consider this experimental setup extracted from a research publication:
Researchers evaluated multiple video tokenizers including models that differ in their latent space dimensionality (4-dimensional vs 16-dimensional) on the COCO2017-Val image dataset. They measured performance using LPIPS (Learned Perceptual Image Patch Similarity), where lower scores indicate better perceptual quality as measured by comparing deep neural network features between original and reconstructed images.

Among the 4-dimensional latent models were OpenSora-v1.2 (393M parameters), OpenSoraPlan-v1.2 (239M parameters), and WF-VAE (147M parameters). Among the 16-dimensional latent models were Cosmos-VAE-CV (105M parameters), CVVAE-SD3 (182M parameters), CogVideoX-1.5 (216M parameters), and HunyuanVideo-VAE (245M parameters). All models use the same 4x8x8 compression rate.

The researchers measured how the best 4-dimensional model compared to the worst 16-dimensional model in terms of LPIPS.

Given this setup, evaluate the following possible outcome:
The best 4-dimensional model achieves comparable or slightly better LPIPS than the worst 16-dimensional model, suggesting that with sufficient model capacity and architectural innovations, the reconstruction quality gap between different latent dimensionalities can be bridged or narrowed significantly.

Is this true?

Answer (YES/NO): NO